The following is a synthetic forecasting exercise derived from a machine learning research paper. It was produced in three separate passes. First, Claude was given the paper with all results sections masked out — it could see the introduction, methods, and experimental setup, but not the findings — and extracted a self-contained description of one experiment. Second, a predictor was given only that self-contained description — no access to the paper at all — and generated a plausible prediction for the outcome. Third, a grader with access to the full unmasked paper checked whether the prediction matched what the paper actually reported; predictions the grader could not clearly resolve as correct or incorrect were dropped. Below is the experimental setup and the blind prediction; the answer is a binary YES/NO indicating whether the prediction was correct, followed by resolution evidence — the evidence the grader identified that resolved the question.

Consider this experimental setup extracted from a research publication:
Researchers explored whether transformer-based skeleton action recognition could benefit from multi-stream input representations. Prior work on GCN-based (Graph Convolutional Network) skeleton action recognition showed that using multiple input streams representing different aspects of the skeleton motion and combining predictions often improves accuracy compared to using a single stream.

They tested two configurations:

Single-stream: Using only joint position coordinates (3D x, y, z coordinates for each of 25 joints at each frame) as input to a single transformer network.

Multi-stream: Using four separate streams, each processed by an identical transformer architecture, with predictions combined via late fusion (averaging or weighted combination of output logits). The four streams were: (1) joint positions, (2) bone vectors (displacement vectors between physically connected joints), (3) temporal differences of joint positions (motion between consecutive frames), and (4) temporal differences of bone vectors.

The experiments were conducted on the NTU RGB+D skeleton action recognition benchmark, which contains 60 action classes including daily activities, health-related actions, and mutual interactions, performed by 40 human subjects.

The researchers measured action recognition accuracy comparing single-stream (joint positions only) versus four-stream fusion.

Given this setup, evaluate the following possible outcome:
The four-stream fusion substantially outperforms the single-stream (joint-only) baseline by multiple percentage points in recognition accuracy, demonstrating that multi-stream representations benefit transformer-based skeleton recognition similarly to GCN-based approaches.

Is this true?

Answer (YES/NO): YES